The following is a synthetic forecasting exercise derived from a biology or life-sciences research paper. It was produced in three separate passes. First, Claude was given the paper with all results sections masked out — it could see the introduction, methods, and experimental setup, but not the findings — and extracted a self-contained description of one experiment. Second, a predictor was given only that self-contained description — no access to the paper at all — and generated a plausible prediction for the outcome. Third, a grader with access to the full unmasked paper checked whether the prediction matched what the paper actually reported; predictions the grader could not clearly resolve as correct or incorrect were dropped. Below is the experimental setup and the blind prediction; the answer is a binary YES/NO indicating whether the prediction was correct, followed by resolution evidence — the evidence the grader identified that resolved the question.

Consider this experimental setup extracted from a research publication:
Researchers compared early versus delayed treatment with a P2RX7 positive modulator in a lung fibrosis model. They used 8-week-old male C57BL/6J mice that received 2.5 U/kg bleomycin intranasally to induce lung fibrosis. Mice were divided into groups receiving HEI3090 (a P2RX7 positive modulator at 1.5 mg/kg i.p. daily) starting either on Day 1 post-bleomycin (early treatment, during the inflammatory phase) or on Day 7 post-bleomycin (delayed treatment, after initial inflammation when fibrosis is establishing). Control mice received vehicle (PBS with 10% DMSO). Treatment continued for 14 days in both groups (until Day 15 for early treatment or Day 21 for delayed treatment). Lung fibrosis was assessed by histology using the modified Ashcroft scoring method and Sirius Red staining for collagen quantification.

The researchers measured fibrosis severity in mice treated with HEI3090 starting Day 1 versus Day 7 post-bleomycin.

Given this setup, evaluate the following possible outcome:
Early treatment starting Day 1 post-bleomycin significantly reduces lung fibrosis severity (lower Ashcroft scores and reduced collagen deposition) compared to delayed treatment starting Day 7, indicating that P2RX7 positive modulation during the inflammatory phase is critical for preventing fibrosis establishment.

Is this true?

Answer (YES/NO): NO